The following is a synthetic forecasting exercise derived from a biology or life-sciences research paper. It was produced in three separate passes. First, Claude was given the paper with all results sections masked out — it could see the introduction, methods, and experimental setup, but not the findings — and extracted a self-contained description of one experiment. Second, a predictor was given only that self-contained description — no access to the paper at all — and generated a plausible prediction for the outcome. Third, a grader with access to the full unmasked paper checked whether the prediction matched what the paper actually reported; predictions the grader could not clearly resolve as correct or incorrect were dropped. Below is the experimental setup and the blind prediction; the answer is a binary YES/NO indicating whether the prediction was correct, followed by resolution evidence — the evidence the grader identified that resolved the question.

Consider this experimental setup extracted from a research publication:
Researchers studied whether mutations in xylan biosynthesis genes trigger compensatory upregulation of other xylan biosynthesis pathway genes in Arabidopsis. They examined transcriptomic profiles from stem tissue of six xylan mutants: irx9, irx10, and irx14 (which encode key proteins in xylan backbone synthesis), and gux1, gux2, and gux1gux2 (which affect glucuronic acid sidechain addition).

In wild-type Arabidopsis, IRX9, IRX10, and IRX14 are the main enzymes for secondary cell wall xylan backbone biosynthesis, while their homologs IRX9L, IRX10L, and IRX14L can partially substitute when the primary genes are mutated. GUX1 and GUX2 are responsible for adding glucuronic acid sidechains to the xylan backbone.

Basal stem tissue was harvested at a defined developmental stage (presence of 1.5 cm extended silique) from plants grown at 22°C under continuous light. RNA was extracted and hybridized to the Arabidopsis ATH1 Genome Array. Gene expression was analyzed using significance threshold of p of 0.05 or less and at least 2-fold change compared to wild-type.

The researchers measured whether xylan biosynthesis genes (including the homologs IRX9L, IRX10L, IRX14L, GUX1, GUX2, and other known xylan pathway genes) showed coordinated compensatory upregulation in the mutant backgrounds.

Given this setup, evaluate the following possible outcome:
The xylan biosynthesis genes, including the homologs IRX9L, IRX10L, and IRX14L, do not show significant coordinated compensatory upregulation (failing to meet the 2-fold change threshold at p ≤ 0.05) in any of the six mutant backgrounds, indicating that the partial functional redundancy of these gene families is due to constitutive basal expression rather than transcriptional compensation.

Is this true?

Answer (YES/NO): YES